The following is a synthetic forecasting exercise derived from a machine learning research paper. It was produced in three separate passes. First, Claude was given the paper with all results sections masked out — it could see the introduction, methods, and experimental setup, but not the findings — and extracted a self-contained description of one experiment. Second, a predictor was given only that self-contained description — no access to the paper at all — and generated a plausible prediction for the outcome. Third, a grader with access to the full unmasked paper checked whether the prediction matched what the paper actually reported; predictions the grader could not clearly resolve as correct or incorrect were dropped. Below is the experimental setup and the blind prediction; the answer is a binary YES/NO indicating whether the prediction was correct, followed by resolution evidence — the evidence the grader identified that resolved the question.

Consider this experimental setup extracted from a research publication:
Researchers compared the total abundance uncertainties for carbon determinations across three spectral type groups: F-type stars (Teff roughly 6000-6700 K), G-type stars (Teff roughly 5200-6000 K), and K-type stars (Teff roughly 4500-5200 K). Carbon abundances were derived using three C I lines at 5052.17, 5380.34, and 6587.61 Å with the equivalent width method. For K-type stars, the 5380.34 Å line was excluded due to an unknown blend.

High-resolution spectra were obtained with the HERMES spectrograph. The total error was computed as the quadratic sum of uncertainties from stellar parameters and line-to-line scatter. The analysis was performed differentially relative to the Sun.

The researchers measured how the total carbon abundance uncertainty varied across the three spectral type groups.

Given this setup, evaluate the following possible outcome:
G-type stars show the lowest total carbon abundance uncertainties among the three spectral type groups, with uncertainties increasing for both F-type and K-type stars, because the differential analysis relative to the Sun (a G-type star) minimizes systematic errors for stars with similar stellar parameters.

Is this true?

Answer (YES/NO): NO